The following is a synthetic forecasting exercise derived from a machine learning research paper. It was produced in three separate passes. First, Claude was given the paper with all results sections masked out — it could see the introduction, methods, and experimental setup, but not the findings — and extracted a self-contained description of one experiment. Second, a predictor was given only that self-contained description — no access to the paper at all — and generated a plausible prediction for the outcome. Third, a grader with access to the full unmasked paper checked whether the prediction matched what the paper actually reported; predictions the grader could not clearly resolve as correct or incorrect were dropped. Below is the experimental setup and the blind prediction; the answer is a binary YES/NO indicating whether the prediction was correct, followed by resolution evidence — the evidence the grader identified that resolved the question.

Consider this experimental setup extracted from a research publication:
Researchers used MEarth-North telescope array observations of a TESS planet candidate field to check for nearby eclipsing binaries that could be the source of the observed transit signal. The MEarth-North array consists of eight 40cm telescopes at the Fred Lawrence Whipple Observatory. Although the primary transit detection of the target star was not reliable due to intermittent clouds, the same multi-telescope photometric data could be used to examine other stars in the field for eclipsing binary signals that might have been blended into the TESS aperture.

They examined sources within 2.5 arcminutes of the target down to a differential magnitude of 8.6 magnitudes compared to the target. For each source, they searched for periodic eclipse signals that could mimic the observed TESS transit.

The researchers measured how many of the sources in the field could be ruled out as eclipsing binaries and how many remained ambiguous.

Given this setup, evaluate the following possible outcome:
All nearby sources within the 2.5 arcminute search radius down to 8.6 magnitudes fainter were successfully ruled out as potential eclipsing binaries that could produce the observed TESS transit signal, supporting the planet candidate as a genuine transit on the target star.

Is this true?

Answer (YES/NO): NO